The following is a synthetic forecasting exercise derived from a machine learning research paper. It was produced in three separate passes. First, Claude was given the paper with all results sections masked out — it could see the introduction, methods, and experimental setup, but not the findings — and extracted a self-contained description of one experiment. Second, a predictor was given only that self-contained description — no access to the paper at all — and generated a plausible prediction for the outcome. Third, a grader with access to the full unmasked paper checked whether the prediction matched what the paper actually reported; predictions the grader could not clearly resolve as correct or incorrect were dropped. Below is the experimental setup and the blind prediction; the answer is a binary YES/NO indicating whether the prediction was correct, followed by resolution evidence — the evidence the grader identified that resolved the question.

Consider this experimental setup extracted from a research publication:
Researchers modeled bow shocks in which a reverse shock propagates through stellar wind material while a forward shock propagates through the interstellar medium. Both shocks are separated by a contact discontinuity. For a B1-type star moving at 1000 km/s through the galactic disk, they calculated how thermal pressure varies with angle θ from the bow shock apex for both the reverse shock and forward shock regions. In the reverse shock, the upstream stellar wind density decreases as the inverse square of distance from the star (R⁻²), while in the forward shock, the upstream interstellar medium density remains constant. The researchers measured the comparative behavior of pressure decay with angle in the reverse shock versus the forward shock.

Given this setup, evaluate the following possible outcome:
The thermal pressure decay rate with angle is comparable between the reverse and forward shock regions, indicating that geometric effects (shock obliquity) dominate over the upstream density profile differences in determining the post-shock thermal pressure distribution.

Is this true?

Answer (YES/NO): NO